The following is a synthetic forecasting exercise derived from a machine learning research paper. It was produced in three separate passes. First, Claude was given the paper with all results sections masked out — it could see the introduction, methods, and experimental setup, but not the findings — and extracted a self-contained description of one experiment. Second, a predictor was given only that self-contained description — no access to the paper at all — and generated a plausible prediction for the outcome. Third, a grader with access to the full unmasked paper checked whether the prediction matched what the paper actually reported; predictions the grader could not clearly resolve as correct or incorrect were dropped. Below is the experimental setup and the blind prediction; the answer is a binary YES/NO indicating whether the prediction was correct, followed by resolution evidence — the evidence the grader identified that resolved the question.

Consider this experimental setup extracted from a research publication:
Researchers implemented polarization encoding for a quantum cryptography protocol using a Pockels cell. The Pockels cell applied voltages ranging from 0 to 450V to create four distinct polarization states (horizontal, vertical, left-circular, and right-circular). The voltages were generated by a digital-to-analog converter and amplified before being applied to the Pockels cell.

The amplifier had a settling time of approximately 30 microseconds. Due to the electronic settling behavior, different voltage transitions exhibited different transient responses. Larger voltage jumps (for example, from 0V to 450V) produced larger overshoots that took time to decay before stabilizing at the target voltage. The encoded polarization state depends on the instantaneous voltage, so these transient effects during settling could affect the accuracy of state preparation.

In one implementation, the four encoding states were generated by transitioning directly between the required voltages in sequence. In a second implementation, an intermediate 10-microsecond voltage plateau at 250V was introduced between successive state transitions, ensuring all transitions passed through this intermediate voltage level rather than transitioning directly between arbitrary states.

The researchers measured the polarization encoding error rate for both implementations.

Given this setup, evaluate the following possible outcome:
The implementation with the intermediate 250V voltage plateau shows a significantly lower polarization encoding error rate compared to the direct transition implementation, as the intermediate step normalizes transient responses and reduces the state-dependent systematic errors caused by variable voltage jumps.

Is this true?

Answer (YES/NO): YES